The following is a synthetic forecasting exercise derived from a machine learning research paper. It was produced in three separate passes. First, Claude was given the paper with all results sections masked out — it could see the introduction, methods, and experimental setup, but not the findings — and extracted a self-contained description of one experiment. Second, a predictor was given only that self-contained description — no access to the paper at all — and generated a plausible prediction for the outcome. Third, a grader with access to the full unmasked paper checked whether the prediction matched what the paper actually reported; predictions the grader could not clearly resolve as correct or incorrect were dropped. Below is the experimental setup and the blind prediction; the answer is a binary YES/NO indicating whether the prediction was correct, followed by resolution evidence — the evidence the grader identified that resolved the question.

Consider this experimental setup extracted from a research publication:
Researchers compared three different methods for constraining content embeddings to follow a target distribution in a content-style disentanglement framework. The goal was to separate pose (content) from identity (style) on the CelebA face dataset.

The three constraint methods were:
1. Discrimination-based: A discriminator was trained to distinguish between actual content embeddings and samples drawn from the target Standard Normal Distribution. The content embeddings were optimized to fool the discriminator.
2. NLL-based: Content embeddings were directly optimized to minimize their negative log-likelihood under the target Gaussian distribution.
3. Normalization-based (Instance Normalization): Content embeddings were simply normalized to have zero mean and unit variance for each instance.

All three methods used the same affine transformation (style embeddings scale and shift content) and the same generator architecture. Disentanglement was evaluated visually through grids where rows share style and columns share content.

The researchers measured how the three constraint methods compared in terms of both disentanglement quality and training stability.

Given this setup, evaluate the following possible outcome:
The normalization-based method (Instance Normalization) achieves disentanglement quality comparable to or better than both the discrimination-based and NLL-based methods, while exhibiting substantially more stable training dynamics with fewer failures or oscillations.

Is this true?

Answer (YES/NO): YES